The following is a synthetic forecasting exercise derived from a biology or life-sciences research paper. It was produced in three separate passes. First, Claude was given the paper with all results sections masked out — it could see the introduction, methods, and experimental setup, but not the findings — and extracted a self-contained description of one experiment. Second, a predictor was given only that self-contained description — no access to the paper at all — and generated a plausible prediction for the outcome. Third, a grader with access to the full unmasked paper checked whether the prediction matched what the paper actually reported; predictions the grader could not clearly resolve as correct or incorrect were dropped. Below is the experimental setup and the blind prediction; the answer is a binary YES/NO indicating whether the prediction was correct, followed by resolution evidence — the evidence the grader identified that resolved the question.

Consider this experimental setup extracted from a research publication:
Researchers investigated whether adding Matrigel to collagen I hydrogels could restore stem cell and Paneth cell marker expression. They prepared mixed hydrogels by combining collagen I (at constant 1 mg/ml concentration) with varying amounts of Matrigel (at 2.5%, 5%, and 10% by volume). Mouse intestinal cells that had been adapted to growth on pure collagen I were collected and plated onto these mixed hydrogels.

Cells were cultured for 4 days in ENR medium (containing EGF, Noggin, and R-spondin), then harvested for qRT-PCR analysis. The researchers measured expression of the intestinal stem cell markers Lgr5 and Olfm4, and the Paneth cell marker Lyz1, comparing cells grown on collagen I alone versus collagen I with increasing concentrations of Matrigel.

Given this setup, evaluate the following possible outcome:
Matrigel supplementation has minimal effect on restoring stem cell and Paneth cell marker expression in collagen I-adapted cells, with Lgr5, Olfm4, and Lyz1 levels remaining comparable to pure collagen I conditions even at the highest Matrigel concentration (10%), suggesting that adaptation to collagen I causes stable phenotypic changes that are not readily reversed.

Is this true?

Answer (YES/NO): NO